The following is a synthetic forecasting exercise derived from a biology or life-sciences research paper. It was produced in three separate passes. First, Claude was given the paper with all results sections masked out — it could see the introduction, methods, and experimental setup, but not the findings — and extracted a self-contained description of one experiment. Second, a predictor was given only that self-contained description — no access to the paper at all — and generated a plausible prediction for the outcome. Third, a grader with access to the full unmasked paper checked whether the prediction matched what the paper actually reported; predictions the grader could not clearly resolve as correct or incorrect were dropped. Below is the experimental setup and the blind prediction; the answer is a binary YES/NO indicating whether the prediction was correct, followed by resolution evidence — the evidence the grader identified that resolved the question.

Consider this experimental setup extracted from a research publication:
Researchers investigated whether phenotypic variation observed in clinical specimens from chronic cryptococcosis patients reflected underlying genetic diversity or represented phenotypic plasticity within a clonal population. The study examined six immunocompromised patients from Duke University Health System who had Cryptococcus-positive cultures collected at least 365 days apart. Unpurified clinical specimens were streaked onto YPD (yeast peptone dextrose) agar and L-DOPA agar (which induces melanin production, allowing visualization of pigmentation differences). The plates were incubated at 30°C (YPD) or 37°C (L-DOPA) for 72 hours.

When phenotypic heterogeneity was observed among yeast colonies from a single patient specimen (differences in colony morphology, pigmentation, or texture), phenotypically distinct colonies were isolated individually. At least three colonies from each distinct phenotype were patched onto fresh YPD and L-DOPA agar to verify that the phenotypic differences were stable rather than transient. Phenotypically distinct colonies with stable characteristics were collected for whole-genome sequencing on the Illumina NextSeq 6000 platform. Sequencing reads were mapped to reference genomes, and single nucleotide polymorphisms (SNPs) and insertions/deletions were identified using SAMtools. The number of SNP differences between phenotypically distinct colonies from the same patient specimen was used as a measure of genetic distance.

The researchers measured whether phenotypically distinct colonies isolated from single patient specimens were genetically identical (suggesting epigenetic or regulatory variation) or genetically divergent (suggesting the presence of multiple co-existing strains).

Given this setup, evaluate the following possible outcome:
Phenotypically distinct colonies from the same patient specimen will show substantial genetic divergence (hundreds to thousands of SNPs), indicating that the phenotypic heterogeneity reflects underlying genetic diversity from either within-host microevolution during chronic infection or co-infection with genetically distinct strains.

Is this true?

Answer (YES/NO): NO